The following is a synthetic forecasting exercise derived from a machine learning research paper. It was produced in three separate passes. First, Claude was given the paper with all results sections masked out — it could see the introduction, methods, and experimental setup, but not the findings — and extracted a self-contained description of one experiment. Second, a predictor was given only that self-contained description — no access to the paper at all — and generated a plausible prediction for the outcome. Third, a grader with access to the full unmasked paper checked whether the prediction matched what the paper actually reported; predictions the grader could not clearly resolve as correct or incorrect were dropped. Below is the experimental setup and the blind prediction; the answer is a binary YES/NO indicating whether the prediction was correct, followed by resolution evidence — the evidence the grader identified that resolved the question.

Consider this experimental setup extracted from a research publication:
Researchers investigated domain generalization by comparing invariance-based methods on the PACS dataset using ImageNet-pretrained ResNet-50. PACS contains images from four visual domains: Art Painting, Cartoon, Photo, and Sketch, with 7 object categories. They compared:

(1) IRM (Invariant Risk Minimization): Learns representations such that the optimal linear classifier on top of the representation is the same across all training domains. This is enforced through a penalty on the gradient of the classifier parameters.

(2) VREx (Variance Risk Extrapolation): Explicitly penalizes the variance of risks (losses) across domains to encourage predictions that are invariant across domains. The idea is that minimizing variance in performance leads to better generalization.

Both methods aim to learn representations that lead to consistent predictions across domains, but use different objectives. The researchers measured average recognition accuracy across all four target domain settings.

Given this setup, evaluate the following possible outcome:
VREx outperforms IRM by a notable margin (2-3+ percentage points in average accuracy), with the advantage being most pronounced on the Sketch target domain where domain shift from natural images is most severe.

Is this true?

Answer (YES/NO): NO